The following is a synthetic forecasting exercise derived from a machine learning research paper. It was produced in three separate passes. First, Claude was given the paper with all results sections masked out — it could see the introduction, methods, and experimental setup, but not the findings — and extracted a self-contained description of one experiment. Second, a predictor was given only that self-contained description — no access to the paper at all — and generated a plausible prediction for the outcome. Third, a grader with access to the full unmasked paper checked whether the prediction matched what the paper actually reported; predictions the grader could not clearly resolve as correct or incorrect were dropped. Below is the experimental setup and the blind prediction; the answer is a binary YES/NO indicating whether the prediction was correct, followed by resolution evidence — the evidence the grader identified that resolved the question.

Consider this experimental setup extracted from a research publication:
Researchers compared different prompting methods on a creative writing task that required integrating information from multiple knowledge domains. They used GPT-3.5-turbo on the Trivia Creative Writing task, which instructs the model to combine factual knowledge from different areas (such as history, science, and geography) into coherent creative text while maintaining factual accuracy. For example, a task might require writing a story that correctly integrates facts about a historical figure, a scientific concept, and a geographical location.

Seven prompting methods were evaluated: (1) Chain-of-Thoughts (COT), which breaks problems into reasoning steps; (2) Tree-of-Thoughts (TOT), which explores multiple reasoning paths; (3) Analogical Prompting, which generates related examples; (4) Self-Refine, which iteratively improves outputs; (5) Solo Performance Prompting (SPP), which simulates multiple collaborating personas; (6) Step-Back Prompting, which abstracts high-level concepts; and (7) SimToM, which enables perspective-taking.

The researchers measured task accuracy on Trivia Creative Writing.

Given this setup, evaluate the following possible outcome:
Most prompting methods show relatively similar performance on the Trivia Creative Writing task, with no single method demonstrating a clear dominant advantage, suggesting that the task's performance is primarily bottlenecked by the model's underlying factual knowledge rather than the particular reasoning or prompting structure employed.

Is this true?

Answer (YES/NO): NO